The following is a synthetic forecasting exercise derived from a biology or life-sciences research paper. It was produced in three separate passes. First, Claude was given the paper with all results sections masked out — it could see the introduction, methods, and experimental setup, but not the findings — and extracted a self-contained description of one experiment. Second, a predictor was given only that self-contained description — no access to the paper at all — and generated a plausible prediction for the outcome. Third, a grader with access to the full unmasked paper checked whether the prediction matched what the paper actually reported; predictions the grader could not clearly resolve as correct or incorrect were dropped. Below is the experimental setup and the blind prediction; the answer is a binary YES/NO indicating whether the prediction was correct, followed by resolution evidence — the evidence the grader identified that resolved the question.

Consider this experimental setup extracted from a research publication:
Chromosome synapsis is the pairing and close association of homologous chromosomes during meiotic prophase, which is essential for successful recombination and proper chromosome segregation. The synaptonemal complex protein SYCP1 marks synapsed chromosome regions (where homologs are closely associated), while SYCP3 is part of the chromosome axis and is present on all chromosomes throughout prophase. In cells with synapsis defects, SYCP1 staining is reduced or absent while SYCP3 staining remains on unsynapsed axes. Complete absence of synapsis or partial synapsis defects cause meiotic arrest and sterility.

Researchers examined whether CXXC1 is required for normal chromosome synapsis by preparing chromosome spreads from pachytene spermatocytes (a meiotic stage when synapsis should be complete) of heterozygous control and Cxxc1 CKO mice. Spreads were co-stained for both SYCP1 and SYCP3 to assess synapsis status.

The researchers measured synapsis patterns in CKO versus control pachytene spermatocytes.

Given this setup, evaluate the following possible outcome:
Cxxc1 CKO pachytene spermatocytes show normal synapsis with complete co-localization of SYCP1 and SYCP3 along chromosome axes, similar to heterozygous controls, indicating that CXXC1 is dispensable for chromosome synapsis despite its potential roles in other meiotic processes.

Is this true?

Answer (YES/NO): YES